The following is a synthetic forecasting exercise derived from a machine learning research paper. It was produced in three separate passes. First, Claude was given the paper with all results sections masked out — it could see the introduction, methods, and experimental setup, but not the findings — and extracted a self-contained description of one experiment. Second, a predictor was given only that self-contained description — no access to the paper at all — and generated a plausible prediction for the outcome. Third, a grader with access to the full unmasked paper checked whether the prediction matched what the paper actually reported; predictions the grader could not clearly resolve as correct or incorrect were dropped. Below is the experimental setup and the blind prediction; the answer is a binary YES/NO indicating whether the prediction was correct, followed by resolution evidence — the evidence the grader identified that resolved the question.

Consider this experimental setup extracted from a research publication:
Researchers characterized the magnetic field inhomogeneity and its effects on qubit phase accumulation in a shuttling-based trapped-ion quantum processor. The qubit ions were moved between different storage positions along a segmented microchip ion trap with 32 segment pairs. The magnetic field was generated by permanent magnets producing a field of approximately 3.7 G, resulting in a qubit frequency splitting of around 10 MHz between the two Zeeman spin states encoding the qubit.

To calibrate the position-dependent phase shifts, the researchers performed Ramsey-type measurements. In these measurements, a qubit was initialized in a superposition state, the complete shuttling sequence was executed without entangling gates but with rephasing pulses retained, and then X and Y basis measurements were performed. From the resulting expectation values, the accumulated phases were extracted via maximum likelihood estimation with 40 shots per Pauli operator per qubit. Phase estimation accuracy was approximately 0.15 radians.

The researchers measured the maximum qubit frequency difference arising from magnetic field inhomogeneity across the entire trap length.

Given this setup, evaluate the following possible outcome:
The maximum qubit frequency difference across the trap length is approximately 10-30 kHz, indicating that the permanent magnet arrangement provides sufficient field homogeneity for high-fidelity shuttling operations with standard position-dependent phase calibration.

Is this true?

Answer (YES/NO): NO